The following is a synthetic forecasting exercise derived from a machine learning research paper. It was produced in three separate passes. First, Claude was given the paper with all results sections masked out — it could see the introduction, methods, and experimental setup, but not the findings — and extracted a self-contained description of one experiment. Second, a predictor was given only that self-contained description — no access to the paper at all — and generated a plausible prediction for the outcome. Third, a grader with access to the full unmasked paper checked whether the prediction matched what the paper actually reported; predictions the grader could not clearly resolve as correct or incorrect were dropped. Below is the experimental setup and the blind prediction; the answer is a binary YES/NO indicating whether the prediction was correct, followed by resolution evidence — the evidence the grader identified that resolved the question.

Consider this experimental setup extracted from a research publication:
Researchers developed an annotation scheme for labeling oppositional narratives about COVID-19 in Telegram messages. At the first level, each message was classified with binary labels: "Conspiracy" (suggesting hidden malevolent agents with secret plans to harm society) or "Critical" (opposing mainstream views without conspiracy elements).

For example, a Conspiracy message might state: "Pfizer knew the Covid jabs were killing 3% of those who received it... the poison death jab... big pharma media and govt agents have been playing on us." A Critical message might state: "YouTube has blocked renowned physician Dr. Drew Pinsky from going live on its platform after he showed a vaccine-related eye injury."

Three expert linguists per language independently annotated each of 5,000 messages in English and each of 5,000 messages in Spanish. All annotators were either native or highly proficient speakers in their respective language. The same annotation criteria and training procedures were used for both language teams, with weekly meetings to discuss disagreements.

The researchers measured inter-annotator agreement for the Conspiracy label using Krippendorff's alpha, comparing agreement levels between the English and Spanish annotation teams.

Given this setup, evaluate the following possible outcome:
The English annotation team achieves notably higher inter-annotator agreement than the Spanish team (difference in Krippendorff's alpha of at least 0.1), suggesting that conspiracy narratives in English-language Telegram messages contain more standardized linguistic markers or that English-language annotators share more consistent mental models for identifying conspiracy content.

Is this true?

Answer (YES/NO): NO